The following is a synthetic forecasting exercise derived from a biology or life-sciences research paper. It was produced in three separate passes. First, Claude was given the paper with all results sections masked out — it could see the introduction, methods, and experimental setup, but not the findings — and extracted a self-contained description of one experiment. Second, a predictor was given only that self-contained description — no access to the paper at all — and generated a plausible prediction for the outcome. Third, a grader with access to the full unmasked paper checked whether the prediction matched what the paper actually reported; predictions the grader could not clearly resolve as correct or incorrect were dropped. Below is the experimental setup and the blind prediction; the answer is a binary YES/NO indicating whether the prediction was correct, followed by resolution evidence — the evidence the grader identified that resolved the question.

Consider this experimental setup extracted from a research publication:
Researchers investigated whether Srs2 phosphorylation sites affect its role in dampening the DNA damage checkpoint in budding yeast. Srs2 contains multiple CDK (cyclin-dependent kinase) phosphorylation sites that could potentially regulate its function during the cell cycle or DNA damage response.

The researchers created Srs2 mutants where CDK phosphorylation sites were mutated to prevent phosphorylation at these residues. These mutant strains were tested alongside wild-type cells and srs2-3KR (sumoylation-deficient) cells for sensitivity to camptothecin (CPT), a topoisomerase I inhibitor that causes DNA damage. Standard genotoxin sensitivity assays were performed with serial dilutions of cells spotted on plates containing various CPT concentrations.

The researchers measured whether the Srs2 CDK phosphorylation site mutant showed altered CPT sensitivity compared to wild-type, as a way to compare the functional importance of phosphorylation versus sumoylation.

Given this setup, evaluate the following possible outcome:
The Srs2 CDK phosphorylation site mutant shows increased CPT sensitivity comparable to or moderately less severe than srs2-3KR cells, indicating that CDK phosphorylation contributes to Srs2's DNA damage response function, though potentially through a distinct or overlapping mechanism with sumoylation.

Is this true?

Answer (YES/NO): NO